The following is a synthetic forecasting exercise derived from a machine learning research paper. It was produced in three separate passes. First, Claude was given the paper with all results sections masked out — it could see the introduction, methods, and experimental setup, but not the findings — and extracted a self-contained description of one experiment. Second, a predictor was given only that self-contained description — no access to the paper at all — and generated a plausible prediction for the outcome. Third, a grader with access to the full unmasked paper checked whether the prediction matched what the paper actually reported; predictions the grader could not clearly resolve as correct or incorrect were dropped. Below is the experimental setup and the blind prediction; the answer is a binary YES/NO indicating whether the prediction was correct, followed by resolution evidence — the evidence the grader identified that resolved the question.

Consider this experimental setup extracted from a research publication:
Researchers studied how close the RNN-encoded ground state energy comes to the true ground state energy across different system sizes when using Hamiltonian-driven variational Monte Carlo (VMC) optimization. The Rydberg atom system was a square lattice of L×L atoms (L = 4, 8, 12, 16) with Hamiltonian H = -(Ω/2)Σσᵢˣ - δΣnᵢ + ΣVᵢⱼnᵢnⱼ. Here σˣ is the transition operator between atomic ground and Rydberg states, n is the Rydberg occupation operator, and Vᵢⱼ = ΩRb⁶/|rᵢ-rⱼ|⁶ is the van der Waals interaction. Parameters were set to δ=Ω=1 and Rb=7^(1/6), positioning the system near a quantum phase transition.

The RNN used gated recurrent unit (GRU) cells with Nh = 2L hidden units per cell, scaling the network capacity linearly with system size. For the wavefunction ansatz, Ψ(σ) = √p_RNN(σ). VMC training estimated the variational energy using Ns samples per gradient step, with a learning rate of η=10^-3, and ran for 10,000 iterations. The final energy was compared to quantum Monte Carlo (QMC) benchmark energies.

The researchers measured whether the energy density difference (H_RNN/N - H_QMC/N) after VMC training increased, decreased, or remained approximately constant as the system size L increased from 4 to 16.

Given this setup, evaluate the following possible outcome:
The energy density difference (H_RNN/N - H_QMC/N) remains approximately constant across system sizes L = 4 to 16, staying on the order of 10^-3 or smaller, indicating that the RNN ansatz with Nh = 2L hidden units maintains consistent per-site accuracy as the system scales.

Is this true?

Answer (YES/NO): NO